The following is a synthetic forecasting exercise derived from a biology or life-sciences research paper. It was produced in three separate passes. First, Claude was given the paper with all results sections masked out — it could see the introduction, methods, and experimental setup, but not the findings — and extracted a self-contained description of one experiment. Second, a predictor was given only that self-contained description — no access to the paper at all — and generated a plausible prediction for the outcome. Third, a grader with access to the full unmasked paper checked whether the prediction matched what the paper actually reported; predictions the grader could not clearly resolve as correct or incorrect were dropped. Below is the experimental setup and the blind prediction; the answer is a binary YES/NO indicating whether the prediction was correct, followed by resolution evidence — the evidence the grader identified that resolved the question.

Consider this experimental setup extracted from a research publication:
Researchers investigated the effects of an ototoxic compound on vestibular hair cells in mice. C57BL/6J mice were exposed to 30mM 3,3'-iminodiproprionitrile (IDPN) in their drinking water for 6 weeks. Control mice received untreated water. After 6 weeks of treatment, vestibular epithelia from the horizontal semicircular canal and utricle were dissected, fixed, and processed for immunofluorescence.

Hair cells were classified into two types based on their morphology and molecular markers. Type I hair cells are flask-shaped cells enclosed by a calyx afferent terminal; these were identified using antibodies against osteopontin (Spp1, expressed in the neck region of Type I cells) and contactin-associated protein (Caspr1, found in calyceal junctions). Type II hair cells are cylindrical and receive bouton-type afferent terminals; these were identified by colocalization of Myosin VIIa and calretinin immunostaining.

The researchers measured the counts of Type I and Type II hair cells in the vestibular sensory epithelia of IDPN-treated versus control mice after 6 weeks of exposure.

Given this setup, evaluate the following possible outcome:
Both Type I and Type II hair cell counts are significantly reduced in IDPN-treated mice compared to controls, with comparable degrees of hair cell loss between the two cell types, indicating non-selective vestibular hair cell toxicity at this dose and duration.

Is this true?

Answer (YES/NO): NO